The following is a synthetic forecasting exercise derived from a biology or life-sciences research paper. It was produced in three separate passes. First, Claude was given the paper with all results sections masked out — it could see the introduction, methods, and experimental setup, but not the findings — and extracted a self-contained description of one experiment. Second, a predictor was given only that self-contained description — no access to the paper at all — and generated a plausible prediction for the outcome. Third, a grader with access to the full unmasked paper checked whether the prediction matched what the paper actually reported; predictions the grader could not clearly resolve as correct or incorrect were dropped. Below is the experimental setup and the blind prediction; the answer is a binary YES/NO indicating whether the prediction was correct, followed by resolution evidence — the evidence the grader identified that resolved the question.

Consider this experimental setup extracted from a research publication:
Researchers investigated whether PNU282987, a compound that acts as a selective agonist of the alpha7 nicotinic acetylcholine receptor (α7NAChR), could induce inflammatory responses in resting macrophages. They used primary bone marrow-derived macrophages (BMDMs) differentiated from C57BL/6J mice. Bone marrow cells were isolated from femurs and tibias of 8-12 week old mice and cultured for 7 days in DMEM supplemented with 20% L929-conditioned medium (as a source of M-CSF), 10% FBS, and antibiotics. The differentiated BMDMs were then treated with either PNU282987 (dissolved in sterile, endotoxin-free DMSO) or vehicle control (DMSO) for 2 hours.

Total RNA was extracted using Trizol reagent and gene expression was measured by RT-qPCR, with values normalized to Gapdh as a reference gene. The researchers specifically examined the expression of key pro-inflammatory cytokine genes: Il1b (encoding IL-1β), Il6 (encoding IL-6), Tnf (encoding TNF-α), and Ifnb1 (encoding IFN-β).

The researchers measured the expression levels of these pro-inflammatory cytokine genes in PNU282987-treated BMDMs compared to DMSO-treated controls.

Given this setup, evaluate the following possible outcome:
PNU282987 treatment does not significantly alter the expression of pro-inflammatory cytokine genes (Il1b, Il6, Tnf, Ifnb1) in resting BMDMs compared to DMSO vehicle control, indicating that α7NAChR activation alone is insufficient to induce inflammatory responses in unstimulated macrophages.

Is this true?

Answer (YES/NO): NO